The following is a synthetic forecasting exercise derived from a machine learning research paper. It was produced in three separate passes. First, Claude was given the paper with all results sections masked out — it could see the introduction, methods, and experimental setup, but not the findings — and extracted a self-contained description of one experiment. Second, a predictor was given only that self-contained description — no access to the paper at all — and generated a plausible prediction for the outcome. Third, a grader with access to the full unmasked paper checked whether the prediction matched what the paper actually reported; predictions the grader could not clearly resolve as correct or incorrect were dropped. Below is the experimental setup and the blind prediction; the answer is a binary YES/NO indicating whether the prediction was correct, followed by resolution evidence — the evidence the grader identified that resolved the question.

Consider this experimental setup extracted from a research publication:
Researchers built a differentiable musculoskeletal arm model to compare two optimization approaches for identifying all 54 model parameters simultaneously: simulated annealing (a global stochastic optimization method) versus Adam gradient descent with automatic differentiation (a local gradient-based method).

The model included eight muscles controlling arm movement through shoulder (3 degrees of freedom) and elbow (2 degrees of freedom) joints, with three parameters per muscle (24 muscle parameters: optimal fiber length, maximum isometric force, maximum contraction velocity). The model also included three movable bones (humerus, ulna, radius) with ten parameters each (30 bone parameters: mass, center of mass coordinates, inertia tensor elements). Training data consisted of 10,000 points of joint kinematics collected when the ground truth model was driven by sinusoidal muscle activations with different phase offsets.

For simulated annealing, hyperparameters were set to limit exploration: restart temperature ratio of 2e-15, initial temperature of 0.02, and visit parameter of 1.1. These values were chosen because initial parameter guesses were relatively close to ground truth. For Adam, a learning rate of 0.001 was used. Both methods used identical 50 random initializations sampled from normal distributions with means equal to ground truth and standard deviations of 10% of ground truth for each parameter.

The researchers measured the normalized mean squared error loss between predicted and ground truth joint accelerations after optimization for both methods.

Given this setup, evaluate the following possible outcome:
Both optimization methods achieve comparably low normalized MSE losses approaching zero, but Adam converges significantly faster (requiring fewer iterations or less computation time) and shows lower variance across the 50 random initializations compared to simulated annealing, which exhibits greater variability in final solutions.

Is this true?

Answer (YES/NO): NO